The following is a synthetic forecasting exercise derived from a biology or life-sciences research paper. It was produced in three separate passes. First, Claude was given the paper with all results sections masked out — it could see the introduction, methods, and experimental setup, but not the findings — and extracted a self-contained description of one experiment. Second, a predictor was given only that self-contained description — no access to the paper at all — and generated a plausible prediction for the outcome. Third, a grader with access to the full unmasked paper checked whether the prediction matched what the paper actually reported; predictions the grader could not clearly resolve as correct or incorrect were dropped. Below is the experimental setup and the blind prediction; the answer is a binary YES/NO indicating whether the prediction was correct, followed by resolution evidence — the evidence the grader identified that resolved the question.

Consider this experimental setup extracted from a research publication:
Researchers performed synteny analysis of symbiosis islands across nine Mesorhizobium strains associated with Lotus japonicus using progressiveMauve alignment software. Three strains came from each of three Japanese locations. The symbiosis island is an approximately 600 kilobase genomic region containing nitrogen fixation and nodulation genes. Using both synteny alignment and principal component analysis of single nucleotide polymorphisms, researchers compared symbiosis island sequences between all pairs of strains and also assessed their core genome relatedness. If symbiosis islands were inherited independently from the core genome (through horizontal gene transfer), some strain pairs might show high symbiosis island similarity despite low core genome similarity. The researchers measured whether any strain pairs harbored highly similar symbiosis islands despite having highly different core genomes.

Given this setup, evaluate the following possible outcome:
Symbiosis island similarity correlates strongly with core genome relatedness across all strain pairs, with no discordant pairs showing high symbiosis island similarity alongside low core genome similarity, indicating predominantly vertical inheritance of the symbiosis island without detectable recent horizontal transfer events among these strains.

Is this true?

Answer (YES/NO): NO